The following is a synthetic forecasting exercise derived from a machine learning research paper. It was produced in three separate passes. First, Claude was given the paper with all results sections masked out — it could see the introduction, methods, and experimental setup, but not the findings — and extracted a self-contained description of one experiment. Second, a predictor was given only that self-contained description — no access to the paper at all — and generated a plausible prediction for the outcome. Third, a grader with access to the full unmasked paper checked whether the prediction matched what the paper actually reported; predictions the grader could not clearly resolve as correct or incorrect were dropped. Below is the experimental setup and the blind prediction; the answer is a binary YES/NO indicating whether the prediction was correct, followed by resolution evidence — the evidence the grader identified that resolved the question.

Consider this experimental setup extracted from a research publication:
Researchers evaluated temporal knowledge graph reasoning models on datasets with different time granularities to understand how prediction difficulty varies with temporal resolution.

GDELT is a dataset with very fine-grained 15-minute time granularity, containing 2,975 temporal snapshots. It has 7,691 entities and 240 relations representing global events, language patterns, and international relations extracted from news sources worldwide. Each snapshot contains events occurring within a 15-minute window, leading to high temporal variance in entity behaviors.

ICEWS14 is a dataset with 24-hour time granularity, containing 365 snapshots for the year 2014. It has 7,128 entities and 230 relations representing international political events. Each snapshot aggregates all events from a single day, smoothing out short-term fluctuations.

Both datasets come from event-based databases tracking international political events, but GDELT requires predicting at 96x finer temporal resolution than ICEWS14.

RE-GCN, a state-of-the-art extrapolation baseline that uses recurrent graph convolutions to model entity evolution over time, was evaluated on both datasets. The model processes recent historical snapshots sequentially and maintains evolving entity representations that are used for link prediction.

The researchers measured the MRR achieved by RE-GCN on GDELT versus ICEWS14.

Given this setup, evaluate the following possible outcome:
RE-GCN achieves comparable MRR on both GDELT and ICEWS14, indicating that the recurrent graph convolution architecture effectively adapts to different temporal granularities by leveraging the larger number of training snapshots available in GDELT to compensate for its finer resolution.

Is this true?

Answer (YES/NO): NO